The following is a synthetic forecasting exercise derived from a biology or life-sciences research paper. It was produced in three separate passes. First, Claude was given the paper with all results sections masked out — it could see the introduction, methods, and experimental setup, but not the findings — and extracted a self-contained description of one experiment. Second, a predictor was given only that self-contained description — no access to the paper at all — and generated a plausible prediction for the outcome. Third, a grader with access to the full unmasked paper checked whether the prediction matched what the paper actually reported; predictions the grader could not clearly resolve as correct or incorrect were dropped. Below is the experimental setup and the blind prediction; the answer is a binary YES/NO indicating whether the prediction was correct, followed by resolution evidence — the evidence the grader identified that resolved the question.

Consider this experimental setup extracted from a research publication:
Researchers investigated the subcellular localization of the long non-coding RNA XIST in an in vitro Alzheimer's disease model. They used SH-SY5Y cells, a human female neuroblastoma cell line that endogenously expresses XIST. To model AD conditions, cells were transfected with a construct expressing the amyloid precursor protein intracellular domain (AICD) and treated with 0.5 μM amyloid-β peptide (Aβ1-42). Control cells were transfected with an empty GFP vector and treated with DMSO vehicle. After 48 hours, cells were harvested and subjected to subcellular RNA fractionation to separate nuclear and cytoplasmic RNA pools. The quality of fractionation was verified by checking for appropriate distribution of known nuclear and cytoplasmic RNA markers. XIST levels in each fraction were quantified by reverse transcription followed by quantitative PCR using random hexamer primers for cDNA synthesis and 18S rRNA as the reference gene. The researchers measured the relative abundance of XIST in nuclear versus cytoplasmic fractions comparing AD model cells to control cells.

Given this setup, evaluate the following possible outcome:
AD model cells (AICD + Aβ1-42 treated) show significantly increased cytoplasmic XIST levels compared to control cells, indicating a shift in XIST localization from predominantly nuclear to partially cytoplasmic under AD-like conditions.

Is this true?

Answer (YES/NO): YES